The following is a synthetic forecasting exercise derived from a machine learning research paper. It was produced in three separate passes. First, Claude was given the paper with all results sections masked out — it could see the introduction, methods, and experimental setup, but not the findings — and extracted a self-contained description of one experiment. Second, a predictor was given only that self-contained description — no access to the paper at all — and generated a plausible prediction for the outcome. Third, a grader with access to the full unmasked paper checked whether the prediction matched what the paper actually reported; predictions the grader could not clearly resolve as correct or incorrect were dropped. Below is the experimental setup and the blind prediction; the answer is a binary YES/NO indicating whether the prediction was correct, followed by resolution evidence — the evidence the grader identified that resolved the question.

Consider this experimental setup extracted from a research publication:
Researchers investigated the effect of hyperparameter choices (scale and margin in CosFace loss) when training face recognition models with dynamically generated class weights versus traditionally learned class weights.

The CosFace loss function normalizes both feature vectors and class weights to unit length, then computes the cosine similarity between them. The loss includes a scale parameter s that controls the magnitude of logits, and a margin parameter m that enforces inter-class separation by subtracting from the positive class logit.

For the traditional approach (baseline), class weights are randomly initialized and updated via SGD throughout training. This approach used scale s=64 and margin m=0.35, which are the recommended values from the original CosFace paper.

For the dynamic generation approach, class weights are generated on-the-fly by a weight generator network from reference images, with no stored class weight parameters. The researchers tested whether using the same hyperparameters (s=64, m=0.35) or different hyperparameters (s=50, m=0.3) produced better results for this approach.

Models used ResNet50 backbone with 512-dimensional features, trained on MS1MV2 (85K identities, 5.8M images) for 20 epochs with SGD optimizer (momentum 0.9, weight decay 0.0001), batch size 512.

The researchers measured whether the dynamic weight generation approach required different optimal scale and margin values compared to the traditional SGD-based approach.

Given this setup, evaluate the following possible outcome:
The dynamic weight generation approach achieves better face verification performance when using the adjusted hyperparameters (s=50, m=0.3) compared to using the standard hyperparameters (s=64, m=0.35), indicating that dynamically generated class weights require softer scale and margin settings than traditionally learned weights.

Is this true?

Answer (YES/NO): YES